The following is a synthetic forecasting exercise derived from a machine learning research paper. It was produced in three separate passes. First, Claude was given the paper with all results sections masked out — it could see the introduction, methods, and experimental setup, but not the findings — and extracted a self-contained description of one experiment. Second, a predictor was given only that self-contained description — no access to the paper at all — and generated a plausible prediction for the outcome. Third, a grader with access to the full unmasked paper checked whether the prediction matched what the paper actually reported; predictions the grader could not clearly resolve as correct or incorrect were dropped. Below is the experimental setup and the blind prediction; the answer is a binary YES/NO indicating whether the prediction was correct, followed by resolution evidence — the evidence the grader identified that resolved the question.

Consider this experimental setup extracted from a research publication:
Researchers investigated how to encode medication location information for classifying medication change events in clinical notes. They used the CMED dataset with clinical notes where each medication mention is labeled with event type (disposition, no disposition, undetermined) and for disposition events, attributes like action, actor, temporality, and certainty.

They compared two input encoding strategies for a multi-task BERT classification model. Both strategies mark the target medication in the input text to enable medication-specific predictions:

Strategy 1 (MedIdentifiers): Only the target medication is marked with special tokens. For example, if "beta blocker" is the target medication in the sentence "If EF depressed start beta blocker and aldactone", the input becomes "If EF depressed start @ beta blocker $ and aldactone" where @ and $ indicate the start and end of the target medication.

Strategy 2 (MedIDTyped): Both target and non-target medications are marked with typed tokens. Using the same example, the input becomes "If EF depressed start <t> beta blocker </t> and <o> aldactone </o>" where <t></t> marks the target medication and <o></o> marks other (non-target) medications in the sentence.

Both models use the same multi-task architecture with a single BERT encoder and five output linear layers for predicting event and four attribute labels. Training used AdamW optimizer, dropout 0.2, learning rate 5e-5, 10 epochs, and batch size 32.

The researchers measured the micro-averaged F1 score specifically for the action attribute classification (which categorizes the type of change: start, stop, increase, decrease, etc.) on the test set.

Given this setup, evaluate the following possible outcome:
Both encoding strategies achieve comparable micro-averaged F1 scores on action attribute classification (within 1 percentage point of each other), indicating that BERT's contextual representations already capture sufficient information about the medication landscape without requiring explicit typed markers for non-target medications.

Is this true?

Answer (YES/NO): NO